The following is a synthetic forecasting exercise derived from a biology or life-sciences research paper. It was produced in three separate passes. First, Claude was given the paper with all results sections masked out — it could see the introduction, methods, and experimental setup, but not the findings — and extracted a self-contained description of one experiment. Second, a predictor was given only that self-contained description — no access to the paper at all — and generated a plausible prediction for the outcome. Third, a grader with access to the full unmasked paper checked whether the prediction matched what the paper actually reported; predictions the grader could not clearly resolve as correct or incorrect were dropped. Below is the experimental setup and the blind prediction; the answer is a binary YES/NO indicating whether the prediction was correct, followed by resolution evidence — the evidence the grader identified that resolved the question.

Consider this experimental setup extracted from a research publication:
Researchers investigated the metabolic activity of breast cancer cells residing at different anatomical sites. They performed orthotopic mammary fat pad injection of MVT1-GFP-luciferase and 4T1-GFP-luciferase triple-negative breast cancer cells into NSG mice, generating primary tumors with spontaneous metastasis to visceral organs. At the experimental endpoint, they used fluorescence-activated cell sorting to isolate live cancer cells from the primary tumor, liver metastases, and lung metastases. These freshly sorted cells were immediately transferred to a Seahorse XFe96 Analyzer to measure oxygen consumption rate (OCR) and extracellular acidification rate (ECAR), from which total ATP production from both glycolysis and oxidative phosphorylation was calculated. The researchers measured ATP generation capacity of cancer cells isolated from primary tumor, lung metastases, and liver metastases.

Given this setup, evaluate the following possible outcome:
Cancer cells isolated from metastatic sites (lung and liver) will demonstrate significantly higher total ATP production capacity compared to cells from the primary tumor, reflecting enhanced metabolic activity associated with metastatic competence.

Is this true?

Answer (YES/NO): NO